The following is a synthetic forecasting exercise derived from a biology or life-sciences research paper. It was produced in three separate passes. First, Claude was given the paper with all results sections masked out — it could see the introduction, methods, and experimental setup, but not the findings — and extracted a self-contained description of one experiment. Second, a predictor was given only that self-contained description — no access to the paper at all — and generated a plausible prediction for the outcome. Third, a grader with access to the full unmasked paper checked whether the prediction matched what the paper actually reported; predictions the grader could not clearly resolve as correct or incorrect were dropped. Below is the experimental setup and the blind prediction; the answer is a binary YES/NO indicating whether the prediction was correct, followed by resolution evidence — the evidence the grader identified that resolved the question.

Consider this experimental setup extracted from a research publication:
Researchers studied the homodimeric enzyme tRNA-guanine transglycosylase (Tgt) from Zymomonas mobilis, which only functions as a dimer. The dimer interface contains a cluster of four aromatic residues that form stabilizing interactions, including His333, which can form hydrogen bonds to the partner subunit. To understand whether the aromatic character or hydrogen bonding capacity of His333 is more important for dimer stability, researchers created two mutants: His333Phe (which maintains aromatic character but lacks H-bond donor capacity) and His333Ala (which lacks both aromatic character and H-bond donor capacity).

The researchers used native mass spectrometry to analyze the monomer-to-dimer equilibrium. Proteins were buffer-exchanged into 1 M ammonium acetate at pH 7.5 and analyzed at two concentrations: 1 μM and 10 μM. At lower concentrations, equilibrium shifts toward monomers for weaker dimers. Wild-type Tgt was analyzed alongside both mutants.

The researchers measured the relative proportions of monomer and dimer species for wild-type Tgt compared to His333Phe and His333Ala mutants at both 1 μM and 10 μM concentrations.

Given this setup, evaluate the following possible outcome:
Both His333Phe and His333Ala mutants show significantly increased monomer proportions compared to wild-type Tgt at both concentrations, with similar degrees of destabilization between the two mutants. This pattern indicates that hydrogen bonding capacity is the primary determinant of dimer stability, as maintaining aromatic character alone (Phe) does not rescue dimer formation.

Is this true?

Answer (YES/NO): NO